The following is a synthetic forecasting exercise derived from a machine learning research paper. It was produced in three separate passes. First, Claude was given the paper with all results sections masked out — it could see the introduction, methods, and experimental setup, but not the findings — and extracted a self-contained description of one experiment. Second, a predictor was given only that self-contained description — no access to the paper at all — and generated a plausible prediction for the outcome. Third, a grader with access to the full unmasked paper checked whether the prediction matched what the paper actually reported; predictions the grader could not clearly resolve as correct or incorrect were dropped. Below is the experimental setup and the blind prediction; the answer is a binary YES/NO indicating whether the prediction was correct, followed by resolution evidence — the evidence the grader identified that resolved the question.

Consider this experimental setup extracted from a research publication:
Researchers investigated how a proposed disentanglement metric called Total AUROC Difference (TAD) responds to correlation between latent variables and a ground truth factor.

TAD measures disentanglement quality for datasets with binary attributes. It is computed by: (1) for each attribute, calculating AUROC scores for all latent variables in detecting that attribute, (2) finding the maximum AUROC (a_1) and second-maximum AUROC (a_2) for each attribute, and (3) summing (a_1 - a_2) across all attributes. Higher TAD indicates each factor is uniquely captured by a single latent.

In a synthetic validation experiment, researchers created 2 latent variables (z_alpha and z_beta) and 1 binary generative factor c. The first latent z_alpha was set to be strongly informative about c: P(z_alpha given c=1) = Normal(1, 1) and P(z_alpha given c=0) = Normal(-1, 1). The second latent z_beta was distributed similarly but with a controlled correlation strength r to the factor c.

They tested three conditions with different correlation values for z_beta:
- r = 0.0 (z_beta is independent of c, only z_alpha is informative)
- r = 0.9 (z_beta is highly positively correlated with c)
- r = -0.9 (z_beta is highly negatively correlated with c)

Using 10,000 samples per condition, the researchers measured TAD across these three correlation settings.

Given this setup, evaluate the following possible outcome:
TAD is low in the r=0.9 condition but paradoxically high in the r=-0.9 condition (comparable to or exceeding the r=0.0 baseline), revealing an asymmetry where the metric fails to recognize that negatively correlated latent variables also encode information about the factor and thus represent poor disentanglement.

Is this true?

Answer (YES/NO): NO